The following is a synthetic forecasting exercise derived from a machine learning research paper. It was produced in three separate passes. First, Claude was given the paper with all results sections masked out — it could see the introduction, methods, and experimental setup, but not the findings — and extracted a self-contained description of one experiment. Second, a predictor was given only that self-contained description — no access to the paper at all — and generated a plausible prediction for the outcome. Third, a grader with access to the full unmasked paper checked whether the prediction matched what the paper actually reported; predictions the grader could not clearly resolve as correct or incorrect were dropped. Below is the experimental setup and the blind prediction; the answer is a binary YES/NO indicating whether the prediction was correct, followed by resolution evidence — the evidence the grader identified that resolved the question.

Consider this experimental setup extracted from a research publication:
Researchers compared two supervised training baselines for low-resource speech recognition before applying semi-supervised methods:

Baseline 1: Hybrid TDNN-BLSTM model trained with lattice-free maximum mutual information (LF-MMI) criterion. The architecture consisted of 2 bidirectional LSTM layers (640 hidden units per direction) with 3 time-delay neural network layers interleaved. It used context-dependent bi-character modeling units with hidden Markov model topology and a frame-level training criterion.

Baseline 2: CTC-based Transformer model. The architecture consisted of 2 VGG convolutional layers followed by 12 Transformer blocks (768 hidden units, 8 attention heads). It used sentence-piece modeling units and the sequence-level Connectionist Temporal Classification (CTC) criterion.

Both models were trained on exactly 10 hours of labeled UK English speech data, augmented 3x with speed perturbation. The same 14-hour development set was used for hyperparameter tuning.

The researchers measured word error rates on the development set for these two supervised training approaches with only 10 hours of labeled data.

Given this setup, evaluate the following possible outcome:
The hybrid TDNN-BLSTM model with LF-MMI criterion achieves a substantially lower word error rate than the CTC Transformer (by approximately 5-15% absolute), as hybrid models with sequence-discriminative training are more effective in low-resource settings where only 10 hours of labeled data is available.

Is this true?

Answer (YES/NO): NO